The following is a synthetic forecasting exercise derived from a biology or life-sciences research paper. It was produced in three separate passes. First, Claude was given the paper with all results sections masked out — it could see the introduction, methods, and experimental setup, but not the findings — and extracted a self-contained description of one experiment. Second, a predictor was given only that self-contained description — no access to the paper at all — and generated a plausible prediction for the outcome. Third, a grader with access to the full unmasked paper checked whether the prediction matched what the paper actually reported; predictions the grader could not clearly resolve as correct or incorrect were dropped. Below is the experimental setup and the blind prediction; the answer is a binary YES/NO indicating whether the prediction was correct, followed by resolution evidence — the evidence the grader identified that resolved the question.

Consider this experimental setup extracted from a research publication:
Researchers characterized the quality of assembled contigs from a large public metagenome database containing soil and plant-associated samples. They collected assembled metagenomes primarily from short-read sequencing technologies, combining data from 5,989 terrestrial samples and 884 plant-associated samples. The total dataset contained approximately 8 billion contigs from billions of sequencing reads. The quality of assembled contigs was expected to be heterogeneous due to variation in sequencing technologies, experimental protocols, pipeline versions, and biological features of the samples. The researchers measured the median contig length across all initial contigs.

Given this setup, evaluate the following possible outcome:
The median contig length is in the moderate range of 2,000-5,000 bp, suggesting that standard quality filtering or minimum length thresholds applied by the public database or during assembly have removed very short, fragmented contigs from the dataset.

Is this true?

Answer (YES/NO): NO